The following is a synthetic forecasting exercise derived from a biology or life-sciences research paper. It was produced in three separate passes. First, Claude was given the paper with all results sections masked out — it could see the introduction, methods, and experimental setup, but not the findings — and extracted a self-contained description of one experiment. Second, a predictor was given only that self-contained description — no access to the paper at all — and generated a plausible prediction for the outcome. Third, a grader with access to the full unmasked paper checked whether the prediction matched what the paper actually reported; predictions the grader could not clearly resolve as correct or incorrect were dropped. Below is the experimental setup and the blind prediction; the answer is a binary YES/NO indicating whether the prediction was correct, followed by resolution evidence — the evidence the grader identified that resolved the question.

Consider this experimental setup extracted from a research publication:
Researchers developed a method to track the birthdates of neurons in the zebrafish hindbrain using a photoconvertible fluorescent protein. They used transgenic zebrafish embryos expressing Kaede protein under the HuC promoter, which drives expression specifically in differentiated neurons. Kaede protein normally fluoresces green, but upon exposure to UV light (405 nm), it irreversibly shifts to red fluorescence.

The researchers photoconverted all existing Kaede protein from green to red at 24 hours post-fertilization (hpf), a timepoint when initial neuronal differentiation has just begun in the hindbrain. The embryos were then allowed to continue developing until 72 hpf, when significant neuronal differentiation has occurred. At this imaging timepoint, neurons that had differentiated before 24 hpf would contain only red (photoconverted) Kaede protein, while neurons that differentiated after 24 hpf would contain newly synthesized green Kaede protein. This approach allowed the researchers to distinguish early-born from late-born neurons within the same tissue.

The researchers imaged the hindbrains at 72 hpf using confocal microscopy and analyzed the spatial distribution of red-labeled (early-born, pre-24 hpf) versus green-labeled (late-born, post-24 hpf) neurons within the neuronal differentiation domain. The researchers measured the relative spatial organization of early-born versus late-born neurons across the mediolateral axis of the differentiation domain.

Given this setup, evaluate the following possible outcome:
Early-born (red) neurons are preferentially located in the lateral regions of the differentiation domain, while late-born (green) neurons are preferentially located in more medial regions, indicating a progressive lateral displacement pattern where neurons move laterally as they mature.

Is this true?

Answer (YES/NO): NO